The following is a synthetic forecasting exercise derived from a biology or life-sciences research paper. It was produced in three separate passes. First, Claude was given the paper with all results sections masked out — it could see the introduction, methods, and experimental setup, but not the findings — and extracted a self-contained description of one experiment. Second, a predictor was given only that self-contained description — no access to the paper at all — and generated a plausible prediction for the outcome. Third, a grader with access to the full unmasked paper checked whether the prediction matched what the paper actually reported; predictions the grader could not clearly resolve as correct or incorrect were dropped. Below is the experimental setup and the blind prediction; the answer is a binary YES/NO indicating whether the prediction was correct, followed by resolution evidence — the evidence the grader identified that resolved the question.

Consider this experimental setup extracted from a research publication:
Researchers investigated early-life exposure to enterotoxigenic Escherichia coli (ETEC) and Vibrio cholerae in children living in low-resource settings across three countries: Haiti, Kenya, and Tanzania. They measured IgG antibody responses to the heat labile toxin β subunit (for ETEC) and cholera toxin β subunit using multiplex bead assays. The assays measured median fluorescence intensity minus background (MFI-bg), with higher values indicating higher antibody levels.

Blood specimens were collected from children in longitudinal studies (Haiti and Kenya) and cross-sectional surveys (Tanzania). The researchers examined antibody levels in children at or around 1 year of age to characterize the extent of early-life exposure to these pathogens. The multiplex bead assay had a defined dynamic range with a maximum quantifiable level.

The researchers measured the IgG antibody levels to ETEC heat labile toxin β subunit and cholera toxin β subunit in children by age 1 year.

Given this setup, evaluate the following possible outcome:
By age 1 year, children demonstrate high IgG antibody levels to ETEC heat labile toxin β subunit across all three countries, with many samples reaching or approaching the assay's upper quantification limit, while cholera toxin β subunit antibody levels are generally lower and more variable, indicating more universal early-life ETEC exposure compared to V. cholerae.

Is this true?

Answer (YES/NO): NO